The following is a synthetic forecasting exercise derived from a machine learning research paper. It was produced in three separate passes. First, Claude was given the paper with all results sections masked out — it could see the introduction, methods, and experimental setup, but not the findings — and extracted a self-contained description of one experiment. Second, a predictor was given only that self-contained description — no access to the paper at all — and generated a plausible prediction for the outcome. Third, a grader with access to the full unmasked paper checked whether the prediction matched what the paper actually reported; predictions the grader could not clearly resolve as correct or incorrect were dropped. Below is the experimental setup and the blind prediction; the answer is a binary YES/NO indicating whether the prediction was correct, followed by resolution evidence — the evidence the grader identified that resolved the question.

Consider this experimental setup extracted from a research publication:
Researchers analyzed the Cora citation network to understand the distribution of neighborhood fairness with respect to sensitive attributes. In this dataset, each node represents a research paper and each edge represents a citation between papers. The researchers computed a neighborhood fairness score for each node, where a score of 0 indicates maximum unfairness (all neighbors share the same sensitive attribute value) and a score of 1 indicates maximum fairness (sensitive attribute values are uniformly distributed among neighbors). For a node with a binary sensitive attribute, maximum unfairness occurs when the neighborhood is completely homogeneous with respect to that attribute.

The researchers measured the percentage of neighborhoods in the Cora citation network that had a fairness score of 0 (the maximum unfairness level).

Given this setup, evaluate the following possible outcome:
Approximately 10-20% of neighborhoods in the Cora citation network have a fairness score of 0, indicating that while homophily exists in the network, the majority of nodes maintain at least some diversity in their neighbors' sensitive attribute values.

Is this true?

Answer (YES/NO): NO